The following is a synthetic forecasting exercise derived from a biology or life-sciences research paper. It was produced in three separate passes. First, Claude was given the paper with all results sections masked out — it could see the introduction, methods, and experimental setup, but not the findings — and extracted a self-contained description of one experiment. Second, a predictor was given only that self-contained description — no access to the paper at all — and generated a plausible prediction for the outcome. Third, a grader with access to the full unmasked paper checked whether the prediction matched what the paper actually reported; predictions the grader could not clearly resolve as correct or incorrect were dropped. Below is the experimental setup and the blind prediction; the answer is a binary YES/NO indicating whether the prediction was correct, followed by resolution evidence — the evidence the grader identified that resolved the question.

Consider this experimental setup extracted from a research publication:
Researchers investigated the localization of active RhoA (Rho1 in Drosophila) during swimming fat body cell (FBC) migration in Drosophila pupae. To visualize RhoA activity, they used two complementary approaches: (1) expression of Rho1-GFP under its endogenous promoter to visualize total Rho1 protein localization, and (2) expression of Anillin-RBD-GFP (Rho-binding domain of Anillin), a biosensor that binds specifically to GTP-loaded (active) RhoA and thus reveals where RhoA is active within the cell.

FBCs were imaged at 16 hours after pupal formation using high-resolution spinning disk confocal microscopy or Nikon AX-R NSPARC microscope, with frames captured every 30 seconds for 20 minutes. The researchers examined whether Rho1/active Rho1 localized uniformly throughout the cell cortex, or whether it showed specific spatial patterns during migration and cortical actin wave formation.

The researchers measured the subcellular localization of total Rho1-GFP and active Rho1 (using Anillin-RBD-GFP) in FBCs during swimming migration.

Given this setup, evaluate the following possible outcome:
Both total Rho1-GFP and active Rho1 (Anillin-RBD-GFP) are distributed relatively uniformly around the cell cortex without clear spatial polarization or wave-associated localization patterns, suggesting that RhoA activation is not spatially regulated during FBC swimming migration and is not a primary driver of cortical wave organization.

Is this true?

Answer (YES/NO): NO